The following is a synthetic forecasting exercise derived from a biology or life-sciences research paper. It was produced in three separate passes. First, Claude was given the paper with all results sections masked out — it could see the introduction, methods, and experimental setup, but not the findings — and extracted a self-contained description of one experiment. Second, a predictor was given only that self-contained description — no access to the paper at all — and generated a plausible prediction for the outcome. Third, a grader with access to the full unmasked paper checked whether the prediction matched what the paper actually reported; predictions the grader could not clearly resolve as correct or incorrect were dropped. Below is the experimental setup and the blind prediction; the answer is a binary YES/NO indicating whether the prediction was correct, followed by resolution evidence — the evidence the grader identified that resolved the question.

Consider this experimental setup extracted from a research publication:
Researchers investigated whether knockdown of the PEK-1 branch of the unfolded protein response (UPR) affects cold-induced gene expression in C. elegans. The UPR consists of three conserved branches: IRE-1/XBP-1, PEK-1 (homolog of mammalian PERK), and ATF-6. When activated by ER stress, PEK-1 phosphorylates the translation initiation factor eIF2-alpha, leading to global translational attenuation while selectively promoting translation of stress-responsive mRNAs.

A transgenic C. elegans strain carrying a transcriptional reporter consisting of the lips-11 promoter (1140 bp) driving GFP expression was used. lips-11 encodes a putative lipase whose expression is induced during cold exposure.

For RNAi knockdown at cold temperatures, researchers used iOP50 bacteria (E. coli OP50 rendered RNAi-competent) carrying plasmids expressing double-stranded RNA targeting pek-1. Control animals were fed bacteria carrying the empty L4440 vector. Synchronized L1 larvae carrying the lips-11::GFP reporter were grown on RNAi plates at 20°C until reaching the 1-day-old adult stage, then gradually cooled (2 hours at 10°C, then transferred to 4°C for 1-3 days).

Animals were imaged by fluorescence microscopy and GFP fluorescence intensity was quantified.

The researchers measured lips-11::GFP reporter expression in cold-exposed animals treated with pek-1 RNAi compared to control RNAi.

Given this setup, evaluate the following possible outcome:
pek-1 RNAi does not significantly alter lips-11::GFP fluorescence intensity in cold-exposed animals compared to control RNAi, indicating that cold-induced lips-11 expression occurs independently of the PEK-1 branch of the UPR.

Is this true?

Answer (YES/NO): YES